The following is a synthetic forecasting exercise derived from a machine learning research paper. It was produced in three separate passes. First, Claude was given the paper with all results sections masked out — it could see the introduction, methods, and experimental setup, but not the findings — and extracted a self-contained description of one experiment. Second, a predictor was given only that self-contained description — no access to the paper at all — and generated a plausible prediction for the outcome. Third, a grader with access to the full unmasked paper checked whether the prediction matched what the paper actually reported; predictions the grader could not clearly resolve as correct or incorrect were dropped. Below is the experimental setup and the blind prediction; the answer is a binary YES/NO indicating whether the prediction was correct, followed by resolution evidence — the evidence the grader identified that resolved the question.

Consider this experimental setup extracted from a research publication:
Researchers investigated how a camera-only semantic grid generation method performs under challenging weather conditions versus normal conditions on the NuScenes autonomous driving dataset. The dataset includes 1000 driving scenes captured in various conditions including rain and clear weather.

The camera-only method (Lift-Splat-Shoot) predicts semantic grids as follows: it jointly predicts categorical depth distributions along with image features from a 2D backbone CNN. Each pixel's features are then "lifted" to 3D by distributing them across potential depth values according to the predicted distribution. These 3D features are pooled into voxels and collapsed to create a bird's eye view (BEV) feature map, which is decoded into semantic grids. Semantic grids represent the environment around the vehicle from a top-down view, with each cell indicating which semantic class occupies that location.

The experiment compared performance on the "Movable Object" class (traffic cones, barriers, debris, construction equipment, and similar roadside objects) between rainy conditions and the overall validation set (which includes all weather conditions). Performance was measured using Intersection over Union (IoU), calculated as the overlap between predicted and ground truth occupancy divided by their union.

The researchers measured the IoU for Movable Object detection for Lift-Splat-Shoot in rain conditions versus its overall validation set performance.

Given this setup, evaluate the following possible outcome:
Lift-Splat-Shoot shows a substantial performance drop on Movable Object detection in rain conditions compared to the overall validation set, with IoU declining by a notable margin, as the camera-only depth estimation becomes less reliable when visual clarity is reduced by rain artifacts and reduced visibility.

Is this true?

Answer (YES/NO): NO